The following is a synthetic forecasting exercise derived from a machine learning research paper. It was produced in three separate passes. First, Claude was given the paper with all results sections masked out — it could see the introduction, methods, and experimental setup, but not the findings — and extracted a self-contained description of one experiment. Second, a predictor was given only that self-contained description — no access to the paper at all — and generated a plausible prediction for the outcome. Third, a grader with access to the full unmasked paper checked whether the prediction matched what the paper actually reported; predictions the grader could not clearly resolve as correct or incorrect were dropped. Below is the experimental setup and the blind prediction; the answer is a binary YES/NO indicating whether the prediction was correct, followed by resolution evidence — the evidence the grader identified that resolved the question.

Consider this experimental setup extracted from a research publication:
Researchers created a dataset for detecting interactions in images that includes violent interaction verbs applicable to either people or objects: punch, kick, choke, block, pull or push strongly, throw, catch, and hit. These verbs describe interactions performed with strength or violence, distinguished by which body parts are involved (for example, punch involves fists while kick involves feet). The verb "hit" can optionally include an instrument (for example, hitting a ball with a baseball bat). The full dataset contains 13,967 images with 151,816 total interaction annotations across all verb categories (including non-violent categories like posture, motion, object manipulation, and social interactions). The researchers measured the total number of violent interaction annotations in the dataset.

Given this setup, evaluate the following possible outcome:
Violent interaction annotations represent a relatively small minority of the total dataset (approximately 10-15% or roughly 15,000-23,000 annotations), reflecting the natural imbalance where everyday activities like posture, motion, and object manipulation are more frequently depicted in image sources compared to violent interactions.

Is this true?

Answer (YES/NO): NO